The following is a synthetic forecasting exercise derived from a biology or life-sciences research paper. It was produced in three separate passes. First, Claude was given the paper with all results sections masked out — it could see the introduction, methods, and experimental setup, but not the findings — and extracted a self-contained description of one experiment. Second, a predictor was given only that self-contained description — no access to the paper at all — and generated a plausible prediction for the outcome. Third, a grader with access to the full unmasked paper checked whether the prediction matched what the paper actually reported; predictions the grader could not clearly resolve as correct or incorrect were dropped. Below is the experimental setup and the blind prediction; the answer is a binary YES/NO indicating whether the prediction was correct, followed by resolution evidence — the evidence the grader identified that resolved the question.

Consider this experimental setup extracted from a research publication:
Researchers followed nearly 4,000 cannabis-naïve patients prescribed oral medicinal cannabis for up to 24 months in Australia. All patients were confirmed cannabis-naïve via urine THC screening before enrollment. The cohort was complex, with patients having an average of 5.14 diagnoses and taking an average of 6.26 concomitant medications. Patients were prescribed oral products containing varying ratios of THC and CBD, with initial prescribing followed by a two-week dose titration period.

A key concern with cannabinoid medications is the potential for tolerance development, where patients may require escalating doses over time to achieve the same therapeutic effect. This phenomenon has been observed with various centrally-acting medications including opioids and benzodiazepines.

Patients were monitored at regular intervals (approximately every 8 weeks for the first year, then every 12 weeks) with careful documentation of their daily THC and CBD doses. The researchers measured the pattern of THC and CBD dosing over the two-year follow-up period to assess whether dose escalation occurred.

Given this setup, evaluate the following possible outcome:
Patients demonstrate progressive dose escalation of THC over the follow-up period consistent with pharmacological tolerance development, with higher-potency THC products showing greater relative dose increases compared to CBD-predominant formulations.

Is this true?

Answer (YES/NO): NO